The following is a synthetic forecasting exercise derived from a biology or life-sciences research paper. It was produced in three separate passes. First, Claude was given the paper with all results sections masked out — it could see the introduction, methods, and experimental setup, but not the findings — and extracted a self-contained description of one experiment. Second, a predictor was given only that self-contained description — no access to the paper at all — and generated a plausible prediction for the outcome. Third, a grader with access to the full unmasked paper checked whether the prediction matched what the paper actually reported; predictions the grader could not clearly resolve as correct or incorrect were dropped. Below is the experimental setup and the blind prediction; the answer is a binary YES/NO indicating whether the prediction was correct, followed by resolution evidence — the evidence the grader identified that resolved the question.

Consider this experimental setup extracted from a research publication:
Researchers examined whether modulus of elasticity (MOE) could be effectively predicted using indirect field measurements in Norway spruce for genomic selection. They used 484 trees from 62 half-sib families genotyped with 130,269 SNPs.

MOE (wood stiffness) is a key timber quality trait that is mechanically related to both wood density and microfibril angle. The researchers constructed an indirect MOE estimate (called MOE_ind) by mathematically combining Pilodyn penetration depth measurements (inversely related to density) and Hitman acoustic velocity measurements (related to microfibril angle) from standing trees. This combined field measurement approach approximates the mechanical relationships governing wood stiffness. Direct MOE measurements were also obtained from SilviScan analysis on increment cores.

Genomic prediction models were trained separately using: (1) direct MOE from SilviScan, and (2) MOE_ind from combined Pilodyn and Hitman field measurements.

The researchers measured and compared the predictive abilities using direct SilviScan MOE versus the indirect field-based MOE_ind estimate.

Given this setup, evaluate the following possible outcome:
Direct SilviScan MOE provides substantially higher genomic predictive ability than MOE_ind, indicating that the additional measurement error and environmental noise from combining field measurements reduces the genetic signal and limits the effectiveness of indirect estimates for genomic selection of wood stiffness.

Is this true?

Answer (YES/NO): YES